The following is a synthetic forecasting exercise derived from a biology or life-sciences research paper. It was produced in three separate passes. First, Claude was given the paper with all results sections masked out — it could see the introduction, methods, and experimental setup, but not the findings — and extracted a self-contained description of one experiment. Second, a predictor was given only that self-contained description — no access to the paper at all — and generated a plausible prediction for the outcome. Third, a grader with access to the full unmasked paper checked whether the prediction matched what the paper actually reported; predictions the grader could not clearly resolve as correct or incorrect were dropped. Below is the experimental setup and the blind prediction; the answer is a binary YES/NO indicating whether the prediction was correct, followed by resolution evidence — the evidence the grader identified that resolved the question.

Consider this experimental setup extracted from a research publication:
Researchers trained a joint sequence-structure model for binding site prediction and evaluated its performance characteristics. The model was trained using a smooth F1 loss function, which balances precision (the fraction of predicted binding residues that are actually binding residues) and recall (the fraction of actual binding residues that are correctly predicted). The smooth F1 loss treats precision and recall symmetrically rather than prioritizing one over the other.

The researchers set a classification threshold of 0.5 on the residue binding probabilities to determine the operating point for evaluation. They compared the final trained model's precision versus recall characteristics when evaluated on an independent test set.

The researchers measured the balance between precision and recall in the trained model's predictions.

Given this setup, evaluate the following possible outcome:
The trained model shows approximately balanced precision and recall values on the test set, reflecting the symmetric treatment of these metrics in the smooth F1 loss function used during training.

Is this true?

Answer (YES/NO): NO